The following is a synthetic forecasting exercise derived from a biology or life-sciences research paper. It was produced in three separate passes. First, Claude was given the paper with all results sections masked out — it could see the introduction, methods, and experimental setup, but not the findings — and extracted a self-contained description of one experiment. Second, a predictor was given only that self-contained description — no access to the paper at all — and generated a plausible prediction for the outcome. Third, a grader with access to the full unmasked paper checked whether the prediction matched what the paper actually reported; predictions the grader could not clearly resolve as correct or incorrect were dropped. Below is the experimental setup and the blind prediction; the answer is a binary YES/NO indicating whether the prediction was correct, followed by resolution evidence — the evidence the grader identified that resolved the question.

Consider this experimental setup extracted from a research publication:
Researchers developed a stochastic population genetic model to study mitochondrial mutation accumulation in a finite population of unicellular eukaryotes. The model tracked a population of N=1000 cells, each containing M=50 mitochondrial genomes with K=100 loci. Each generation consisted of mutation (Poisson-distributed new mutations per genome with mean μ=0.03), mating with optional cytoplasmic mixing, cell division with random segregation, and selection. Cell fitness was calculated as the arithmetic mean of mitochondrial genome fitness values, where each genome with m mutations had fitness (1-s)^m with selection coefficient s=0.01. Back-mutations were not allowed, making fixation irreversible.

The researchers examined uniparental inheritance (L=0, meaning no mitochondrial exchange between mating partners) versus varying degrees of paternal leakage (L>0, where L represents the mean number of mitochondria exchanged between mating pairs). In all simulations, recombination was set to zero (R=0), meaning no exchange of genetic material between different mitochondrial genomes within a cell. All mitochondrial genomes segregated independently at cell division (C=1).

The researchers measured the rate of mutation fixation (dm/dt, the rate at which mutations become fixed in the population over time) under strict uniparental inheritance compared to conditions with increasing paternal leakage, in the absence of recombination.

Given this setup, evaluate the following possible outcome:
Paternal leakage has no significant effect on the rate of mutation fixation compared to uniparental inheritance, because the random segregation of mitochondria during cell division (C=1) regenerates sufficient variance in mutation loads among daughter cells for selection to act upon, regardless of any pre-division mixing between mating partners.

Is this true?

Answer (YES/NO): NO